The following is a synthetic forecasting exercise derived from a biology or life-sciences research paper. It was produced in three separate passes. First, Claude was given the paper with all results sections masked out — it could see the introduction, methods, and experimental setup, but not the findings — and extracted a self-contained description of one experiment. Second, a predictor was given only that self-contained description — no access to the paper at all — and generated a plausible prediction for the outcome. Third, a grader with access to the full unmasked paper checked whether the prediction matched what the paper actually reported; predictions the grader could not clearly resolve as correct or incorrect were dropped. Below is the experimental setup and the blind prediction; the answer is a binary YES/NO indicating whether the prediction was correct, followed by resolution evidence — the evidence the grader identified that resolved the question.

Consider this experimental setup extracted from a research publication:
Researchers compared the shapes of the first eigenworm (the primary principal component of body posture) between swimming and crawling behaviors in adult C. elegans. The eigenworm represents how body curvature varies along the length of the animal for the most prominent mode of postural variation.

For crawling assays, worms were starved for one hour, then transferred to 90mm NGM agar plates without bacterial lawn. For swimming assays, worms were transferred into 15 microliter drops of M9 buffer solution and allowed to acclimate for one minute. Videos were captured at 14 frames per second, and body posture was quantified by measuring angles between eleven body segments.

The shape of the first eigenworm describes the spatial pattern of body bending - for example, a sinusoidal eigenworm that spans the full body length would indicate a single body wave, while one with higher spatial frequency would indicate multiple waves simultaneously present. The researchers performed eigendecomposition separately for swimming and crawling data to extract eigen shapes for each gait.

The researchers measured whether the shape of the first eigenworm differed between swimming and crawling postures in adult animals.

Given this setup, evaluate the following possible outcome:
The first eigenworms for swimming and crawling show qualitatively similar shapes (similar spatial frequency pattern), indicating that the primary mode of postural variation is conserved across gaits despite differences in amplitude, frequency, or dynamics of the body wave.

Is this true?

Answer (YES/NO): NO